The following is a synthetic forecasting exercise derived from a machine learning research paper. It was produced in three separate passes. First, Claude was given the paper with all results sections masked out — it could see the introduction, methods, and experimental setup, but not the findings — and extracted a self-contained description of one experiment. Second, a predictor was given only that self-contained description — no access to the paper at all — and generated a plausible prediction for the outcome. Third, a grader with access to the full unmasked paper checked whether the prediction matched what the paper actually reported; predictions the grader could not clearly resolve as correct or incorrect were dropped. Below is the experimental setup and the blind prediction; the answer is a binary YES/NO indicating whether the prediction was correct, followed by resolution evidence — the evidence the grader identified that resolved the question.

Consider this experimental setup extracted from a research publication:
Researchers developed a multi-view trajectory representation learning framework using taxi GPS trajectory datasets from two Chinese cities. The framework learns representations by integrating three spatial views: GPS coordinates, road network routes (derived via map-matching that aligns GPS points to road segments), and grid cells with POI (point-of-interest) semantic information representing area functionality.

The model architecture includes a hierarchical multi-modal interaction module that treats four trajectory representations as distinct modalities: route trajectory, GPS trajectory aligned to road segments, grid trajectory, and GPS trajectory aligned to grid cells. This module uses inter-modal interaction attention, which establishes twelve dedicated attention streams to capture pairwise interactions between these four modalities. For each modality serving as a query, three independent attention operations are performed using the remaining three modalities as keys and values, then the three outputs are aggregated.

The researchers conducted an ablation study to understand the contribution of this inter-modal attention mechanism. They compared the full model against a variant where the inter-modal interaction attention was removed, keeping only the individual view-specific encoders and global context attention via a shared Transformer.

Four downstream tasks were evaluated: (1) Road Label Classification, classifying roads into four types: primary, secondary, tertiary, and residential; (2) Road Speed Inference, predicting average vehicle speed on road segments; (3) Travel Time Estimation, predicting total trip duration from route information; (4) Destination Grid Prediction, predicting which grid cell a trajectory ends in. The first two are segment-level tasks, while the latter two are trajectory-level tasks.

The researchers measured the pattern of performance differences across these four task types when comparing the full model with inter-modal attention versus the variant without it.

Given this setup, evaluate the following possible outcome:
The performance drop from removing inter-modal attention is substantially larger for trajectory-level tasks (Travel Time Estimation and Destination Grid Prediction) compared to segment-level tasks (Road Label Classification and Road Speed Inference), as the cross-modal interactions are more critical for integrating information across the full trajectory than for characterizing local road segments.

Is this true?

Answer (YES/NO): YES